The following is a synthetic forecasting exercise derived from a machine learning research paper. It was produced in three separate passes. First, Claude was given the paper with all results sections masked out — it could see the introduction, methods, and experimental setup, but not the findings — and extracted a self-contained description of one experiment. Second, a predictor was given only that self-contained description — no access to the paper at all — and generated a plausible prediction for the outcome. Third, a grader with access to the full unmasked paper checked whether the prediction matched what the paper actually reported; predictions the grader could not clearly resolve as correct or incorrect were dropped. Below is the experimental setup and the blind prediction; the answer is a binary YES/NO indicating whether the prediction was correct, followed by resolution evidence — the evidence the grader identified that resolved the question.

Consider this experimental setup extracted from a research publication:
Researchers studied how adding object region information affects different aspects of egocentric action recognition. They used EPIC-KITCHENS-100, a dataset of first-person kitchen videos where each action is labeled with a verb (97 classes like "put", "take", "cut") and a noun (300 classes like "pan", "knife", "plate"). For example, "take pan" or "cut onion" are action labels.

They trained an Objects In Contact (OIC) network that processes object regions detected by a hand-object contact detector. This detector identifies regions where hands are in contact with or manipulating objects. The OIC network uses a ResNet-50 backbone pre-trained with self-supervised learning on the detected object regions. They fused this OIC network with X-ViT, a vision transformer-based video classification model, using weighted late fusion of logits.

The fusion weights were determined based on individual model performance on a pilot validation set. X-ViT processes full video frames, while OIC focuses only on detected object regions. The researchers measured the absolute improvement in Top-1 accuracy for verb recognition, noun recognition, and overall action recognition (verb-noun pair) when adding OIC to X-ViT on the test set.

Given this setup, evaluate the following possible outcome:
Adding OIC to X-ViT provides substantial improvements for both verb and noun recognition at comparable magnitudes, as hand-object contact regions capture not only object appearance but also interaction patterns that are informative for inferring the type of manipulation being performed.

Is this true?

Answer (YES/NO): NO